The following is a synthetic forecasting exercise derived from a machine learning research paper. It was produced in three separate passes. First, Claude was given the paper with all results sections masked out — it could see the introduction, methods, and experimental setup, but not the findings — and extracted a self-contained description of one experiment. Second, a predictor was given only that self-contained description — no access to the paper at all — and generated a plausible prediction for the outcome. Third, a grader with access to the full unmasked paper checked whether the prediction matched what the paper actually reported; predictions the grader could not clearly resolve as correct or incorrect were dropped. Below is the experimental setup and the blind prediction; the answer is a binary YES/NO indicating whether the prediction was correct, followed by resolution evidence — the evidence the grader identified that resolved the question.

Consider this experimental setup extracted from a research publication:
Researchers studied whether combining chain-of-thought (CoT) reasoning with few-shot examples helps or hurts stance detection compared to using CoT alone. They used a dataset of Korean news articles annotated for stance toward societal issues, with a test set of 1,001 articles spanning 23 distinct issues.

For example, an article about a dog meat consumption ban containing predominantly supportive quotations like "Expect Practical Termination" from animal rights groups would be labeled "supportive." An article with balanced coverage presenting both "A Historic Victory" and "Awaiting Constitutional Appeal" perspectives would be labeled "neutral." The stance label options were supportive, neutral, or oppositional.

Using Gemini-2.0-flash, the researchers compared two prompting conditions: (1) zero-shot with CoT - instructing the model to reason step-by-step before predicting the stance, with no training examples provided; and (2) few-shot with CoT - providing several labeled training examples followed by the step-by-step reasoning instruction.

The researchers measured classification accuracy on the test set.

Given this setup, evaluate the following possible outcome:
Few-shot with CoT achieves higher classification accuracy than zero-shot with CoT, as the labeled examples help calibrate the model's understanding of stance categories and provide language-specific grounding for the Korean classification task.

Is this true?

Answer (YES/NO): NO